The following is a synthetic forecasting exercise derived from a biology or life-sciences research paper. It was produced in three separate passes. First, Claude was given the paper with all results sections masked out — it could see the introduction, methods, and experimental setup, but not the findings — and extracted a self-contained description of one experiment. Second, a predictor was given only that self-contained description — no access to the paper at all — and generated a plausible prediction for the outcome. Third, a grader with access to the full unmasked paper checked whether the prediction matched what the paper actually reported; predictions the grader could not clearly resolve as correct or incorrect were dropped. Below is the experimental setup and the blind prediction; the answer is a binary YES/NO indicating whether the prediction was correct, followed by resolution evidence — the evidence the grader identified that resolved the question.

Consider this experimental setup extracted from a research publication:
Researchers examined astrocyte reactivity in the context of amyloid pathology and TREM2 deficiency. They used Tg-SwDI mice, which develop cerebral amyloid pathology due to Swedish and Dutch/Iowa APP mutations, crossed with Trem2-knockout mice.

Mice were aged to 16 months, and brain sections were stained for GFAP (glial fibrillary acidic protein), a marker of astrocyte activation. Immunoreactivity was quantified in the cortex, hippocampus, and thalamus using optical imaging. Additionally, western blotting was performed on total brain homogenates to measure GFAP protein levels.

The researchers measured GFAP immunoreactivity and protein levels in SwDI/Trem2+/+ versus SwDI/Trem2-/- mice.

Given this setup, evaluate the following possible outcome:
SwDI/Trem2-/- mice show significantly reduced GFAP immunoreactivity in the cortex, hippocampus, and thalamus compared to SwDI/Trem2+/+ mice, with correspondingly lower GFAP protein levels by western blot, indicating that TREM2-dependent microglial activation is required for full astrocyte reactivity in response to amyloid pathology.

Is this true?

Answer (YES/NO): NO